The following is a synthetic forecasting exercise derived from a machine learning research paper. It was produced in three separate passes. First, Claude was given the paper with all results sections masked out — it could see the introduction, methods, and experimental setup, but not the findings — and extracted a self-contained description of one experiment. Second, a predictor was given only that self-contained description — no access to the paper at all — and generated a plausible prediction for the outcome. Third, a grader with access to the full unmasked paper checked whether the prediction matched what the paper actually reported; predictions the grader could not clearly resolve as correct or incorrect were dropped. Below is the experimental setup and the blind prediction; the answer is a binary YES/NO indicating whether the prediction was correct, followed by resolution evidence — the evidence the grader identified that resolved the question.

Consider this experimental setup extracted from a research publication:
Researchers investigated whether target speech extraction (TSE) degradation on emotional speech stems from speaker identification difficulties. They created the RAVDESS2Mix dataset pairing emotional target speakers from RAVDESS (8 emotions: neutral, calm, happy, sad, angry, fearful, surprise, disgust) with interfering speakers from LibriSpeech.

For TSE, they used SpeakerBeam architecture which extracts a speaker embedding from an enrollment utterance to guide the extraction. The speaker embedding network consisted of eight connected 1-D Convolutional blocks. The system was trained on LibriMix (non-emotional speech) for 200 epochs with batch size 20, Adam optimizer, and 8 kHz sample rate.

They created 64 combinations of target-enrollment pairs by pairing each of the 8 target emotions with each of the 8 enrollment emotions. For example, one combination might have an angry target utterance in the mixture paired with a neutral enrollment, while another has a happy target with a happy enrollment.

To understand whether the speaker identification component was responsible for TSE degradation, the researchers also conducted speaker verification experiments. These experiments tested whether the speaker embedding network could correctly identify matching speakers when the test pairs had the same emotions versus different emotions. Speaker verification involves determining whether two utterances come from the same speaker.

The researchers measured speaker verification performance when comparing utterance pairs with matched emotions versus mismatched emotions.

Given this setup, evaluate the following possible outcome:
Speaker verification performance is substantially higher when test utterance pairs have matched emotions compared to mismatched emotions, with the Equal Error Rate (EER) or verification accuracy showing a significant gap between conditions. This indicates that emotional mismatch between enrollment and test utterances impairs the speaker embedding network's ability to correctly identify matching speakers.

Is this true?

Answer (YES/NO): YES